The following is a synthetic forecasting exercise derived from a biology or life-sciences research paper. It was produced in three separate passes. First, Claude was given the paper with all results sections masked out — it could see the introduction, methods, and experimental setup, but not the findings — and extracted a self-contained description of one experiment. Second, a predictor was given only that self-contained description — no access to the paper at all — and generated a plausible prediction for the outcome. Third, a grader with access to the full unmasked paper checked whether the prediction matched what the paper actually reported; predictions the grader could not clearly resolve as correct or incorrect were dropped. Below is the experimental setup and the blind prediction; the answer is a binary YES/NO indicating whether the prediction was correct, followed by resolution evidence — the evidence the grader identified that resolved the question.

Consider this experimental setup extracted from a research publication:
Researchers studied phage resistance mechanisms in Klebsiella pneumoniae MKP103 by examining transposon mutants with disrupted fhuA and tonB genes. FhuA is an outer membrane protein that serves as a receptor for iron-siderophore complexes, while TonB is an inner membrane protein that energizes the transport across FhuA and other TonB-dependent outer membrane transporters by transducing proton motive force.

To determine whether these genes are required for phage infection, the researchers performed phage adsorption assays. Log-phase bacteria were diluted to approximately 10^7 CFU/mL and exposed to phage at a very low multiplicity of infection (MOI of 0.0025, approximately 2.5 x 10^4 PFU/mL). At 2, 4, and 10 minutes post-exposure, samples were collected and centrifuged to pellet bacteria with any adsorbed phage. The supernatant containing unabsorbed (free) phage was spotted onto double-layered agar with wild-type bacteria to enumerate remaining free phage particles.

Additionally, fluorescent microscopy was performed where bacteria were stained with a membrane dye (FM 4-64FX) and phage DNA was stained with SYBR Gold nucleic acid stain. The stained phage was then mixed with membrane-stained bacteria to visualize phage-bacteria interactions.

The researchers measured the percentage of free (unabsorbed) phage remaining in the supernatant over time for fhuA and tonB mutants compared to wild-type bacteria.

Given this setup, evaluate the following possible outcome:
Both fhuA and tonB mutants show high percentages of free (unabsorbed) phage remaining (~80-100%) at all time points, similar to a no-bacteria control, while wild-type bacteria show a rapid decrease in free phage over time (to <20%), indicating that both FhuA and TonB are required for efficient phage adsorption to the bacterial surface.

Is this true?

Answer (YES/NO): YES